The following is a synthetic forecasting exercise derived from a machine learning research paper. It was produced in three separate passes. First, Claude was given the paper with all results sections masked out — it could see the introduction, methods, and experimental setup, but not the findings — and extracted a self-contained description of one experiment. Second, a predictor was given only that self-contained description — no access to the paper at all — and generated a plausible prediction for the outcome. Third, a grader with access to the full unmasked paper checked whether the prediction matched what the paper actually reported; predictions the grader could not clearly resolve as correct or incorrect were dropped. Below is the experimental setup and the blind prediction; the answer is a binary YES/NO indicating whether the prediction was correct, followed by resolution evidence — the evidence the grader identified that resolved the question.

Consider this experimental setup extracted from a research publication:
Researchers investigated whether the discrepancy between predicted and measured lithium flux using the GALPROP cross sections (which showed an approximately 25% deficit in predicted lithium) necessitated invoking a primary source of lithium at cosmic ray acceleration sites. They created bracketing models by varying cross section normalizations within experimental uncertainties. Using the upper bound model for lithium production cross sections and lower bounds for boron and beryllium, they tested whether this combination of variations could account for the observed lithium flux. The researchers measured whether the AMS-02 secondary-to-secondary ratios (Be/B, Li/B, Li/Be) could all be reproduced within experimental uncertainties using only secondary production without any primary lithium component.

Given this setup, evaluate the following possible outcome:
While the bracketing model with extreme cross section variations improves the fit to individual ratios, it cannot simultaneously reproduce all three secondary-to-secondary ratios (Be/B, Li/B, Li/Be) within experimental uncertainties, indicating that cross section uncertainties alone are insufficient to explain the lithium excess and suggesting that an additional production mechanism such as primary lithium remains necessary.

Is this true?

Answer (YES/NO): NO